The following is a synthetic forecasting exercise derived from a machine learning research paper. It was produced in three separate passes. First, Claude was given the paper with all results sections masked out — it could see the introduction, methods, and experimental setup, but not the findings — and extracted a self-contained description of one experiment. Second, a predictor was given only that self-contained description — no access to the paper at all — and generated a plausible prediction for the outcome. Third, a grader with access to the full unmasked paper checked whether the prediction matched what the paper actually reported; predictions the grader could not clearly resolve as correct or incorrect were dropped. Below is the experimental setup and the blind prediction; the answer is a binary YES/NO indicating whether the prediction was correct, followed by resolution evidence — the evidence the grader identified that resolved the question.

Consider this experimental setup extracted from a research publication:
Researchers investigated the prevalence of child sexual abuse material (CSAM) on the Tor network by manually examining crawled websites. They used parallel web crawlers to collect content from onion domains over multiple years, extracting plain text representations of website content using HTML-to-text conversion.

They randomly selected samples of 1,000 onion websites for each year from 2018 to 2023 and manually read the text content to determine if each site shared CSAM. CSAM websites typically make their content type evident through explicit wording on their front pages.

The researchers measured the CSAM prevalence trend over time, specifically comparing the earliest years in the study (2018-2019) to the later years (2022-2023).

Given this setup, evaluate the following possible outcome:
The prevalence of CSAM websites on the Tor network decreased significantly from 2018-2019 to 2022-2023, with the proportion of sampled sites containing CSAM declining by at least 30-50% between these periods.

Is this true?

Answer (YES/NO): NO